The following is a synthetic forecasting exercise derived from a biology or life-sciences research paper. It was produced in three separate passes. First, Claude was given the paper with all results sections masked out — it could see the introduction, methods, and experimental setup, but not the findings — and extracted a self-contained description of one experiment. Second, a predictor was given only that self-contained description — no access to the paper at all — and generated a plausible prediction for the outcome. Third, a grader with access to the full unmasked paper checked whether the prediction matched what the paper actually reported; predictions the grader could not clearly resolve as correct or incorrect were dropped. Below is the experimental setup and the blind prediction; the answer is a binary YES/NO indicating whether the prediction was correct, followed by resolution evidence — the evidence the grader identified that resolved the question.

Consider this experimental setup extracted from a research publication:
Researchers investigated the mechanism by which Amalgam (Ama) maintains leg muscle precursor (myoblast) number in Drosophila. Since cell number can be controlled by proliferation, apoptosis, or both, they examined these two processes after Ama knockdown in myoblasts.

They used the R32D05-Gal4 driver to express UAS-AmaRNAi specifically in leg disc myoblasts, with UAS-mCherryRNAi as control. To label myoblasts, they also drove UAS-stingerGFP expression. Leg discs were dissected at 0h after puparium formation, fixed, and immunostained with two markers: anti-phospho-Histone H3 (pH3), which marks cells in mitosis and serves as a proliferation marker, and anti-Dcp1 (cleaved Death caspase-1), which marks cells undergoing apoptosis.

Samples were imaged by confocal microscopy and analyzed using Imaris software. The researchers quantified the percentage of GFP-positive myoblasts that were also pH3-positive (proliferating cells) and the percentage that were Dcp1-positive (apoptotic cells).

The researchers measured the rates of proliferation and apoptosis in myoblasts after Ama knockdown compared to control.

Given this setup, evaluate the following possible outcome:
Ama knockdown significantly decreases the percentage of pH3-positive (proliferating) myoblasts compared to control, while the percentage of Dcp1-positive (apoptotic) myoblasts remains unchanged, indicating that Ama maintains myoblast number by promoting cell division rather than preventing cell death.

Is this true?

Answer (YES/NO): NO